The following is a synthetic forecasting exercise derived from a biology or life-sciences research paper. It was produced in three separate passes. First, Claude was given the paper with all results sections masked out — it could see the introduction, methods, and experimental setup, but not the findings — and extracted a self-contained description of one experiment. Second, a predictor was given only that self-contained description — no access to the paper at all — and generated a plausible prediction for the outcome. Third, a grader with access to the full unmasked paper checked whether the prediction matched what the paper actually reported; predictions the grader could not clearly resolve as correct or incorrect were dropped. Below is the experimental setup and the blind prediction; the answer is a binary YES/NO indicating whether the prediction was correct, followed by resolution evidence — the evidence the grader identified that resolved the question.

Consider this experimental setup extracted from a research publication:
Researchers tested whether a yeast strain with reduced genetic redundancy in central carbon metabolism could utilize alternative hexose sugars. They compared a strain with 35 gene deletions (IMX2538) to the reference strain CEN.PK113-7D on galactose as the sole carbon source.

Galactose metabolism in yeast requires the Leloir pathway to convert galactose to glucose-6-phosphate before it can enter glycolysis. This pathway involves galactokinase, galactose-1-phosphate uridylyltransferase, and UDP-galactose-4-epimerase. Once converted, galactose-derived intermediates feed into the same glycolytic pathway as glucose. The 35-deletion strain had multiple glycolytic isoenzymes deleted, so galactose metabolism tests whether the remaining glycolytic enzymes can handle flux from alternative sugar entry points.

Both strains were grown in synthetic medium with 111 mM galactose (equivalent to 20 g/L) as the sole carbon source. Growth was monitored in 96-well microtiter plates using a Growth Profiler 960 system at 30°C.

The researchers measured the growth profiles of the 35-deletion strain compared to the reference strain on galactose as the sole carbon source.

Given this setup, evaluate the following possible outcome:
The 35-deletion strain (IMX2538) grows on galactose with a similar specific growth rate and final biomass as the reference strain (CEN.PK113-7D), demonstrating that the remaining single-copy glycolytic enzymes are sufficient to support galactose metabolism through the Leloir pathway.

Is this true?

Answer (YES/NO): YES